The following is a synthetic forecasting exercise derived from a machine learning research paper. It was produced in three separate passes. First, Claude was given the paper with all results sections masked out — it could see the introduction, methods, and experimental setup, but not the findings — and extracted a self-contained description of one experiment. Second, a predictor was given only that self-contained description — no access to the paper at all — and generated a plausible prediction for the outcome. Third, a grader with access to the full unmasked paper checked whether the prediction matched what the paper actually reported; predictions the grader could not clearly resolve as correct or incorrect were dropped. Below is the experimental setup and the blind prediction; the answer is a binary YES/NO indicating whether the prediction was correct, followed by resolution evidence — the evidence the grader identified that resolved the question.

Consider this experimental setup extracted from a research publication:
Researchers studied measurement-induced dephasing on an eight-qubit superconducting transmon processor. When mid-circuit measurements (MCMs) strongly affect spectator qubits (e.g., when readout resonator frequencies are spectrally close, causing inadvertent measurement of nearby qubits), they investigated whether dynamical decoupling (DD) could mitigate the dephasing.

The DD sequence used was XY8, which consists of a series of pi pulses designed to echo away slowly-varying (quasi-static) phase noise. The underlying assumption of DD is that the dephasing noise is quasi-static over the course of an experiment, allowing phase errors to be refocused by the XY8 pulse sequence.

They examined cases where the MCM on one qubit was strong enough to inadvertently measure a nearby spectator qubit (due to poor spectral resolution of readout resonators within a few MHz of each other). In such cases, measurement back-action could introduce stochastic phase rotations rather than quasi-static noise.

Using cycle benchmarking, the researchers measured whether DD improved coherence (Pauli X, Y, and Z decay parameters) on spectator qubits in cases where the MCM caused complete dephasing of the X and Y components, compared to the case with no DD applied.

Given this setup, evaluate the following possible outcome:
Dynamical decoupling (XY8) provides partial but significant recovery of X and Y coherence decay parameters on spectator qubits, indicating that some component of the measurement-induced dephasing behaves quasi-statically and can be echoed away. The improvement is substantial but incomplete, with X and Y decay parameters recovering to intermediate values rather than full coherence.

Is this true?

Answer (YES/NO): NO